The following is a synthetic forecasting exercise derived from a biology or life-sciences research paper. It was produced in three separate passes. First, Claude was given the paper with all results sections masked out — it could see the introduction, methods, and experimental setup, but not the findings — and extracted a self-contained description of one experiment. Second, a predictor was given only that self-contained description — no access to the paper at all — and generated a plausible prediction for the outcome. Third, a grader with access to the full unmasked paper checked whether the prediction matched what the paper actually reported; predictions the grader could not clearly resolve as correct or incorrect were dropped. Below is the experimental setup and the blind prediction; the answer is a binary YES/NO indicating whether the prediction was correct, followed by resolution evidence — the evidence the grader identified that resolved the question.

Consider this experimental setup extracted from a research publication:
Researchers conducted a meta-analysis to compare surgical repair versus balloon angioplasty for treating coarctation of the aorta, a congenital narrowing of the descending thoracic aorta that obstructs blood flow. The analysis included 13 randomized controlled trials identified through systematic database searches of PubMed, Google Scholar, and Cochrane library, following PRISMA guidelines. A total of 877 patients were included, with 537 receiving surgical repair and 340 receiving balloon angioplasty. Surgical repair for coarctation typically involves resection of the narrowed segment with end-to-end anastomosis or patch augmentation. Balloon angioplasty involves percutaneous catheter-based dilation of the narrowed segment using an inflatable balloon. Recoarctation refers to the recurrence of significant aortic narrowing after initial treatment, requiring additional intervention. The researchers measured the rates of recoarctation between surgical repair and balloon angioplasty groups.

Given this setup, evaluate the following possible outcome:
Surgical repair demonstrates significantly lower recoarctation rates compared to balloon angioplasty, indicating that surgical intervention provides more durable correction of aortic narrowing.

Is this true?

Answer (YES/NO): YES